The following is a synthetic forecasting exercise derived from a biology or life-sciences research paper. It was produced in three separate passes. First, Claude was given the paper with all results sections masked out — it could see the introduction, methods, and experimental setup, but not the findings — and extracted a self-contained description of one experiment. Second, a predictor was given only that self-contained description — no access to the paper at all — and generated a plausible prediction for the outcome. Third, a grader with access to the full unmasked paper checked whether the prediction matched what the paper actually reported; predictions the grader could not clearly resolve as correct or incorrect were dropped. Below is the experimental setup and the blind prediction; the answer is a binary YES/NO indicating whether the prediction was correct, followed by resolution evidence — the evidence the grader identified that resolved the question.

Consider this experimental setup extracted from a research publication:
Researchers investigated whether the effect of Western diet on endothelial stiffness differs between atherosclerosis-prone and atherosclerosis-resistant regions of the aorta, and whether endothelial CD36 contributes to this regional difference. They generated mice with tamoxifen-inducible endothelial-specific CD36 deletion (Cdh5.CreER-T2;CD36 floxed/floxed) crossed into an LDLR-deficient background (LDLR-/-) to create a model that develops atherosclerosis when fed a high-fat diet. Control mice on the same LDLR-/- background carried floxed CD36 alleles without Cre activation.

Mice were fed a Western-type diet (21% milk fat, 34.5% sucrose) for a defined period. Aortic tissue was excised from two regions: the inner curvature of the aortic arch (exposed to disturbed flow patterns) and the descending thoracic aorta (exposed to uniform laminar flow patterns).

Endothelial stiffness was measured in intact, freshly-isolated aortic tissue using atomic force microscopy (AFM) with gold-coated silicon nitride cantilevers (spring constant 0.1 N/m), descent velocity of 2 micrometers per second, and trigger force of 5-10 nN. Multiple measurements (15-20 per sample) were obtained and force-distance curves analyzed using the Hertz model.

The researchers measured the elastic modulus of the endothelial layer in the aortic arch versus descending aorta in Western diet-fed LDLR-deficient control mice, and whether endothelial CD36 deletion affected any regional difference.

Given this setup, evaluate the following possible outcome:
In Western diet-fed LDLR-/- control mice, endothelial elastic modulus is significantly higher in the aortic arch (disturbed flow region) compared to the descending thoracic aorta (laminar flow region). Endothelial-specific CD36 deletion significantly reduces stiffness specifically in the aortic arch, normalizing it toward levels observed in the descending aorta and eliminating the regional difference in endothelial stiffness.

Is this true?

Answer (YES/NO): NO